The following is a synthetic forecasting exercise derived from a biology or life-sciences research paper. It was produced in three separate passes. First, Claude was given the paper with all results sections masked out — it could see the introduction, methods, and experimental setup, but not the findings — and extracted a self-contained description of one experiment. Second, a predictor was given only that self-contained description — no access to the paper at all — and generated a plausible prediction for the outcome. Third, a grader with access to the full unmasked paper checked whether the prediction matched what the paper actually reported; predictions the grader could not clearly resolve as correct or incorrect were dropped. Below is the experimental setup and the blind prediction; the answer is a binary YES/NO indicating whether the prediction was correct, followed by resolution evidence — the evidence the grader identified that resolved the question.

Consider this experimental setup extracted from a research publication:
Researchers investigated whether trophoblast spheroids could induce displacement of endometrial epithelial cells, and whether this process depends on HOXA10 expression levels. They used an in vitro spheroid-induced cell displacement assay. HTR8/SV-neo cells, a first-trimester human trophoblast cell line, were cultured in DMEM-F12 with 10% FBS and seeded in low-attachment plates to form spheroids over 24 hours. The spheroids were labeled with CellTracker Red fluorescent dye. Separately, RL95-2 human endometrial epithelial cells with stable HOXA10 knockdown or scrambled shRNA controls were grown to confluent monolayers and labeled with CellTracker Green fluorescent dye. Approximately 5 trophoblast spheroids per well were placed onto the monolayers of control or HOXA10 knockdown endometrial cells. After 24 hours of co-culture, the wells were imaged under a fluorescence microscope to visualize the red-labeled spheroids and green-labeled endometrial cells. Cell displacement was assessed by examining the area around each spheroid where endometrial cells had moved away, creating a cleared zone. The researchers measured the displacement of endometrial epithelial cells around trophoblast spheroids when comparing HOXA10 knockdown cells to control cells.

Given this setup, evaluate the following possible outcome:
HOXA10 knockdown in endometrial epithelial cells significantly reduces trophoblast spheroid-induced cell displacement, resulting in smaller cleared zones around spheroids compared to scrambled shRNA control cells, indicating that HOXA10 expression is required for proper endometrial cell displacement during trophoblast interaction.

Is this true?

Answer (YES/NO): NO